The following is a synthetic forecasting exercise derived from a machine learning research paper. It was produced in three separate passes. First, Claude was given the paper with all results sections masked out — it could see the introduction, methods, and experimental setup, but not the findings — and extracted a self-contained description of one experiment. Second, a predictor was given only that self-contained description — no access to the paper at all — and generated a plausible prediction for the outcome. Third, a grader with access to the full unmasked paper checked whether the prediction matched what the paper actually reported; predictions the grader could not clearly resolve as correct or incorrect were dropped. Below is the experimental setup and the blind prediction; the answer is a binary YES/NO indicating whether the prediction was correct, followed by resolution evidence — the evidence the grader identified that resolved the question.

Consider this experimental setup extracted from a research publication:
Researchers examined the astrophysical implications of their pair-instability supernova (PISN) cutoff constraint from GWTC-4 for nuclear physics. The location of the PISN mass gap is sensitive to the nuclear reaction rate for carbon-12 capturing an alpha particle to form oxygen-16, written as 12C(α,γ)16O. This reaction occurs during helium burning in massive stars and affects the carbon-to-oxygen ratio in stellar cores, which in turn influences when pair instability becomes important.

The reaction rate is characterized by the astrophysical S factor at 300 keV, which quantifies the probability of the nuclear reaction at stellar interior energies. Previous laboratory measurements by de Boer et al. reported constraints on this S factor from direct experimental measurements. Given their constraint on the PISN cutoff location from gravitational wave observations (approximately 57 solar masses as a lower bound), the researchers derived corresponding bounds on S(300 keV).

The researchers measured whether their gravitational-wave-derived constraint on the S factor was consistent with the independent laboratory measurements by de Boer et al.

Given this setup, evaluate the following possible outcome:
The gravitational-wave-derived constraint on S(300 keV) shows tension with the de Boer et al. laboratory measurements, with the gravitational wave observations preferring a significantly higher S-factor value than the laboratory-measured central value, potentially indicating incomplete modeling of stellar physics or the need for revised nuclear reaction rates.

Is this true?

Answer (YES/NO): NO